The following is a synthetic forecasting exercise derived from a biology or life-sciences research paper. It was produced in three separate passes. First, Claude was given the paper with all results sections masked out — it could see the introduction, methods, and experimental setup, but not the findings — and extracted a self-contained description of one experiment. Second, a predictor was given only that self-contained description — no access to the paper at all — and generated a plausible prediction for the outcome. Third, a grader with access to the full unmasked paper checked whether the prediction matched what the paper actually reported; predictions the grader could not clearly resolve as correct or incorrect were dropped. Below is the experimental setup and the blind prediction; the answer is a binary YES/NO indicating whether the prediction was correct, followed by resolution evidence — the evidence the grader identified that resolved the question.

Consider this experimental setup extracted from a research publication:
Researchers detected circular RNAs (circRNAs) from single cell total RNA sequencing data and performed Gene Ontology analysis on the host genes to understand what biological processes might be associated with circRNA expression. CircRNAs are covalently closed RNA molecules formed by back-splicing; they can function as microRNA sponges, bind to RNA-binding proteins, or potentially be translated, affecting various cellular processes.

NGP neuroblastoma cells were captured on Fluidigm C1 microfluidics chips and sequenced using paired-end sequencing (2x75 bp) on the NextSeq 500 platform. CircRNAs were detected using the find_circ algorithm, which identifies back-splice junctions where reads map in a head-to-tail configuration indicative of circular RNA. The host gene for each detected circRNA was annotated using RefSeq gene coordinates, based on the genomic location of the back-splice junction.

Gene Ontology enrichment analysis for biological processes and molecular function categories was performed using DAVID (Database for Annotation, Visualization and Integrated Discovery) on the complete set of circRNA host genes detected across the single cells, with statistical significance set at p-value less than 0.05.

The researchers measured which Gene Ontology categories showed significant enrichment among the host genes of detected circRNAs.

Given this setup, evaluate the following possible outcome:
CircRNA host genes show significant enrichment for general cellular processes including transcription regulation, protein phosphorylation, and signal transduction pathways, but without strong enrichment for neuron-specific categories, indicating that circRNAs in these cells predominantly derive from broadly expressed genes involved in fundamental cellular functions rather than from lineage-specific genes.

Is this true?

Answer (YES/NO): NO